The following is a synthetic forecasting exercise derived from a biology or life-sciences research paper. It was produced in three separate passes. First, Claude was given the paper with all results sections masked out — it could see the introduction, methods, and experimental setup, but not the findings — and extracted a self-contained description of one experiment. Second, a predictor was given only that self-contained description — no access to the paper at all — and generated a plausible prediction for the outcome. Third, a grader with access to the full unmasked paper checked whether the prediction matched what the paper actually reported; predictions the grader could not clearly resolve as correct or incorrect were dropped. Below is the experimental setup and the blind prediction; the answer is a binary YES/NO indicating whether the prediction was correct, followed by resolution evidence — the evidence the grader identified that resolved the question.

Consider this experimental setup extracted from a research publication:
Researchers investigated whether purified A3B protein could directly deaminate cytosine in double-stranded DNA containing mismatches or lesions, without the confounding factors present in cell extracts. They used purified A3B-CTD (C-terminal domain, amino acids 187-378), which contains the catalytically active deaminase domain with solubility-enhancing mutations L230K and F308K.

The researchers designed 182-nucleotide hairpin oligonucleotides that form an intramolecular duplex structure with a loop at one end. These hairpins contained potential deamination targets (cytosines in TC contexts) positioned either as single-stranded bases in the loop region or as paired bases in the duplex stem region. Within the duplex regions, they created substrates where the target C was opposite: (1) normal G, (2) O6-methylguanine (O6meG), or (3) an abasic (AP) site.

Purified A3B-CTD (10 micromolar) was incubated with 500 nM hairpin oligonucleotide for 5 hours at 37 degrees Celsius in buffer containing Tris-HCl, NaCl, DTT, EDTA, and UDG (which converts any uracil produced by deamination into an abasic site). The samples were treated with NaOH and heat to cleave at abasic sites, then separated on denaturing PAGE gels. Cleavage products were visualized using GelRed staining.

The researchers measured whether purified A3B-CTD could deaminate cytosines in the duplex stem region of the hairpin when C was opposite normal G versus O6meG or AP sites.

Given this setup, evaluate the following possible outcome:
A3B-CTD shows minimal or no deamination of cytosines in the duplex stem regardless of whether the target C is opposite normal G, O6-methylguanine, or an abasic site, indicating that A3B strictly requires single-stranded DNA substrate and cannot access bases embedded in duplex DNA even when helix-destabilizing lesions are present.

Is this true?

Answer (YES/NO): NO